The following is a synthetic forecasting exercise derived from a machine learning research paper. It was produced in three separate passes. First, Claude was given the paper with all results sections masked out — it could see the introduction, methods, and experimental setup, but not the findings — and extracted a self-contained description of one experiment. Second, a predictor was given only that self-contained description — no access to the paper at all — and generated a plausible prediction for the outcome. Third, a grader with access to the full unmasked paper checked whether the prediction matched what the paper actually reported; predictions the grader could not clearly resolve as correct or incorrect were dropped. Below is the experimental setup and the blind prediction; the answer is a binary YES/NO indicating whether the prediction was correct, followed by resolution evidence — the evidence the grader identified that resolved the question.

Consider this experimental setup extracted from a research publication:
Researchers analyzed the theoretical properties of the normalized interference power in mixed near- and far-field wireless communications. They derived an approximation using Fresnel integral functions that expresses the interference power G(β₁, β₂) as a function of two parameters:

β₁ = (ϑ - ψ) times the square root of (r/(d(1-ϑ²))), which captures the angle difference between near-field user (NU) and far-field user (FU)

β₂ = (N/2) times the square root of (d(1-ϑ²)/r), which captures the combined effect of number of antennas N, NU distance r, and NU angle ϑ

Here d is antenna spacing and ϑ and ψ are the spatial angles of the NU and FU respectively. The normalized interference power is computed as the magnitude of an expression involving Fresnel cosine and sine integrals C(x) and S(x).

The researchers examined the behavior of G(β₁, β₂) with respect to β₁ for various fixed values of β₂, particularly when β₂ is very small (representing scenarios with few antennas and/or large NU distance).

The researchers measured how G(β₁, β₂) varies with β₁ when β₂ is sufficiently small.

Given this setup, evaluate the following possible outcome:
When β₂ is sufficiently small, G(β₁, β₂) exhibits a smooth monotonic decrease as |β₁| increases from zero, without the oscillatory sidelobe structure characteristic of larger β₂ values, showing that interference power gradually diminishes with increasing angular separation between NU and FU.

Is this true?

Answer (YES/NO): NO